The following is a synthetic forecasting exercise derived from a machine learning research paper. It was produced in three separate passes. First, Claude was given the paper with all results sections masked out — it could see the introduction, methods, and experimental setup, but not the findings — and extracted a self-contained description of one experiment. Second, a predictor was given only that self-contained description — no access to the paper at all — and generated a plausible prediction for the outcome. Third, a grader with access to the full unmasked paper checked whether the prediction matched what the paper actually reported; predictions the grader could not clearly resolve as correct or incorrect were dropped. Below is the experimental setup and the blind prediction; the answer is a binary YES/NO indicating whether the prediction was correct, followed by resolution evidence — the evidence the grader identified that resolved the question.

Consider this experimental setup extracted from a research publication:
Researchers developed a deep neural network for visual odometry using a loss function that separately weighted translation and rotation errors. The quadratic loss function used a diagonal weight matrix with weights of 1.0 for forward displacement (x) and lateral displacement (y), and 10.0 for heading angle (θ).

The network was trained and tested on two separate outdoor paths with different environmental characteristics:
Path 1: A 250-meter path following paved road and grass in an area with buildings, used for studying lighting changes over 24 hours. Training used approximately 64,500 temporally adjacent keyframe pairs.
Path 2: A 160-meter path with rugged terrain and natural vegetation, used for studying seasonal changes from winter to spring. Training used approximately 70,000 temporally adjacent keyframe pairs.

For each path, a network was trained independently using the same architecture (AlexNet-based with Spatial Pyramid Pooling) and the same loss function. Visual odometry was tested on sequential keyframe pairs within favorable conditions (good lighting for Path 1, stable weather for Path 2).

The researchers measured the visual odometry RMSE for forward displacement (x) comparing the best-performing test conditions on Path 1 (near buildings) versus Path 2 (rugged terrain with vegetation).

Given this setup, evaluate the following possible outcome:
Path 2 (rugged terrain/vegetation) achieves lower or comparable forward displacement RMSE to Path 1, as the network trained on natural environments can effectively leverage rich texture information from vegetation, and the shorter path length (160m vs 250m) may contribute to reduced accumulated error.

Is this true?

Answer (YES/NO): NO